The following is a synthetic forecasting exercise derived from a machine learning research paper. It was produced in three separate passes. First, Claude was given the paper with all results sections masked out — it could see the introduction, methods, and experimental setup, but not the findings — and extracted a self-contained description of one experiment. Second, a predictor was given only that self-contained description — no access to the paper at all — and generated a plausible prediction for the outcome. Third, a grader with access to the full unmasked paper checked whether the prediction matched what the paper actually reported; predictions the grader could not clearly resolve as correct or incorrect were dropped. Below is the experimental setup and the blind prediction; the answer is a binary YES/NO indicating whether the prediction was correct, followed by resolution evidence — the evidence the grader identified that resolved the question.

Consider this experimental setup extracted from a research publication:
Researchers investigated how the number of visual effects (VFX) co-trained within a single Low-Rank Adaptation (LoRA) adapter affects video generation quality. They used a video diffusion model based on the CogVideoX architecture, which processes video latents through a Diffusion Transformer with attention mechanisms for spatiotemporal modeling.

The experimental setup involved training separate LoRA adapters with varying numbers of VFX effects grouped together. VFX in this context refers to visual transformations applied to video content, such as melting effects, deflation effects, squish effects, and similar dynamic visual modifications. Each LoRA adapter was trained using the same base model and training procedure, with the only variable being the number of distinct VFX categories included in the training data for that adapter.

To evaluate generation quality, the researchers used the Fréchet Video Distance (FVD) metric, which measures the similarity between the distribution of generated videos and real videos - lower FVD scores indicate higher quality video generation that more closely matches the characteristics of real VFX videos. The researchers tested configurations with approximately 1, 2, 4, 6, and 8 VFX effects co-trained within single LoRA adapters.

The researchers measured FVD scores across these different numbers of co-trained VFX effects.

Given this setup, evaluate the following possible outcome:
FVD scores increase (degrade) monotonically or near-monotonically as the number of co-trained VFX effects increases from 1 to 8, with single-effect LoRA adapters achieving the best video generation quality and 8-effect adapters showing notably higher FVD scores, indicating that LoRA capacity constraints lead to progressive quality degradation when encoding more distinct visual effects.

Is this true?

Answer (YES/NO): NO